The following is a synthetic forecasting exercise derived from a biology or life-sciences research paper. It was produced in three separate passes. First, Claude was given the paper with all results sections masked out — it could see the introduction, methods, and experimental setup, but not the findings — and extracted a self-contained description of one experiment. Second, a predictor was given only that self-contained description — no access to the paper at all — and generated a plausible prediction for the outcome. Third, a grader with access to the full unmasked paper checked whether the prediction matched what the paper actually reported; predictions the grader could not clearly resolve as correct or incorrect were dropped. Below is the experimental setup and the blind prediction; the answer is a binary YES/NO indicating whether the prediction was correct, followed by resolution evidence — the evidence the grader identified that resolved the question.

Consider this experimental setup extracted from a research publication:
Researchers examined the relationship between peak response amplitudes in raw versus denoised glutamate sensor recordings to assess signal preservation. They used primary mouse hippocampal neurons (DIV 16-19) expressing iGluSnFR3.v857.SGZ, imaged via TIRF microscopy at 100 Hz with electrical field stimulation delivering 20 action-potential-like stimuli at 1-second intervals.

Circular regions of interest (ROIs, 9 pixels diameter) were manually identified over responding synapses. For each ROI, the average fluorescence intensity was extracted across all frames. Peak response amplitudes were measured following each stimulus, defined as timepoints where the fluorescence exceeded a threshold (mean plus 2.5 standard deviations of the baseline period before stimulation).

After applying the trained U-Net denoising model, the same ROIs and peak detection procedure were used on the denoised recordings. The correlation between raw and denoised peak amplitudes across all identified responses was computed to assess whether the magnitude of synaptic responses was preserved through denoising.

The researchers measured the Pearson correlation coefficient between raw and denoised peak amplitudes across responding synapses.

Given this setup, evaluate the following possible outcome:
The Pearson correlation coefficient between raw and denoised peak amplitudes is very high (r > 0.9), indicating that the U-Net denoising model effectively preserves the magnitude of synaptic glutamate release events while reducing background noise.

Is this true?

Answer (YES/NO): YES